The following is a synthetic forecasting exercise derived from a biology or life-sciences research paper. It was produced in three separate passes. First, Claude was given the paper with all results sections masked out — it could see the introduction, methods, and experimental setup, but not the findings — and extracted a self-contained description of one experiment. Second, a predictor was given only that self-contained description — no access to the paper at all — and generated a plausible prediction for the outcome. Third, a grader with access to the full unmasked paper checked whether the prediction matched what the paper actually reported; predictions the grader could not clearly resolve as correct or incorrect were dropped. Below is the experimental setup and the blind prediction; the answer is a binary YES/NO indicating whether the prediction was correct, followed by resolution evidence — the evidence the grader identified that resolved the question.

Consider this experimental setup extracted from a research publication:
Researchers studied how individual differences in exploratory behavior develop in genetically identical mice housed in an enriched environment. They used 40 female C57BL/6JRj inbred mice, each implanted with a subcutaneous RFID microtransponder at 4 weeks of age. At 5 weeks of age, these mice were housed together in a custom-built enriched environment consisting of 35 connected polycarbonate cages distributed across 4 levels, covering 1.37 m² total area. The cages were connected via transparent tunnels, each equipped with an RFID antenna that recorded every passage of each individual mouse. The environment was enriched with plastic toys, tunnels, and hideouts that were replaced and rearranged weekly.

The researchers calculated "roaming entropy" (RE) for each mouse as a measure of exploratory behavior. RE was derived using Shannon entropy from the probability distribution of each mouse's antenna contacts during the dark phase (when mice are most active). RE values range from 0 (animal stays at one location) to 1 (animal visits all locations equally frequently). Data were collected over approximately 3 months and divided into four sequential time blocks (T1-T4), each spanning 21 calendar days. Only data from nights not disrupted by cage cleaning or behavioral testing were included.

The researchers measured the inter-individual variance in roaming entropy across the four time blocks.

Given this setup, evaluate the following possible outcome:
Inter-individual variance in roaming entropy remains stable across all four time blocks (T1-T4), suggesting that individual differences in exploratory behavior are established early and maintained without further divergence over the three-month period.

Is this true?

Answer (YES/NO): NO